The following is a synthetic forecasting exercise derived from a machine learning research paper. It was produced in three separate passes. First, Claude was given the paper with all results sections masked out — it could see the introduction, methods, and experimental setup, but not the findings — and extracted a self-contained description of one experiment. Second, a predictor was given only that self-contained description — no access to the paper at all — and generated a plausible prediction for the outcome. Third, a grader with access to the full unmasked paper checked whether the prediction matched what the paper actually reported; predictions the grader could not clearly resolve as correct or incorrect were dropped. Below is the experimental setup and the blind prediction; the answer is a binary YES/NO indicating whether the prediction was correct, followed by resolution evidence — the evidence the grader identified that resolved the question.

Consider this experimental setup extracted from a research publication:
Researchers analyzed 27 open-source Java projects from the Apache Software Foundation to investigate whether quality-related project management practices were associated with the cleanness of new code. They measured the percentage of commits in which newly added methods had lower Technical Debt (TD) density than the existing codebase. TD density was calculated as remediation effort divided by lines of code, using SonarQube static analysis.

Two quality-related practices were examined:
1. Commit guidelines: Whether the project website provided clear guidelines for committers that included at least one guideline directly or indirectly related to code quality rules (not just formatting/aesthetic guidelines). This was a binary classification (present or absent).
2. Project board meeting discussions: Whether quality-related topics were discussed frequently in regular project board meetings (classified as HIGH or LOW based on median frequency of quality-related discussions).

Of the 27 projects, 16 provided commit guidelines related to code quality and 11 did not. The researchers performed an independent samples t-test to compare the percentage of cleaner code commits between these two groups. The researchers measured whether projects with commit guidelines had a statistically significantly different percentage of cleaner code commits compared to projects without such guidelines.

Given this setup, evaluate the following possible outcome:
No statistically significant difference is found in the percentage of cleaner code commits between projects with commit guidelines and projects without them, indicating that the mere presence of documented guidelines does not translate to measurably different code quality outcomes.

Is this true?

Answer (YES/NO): YES